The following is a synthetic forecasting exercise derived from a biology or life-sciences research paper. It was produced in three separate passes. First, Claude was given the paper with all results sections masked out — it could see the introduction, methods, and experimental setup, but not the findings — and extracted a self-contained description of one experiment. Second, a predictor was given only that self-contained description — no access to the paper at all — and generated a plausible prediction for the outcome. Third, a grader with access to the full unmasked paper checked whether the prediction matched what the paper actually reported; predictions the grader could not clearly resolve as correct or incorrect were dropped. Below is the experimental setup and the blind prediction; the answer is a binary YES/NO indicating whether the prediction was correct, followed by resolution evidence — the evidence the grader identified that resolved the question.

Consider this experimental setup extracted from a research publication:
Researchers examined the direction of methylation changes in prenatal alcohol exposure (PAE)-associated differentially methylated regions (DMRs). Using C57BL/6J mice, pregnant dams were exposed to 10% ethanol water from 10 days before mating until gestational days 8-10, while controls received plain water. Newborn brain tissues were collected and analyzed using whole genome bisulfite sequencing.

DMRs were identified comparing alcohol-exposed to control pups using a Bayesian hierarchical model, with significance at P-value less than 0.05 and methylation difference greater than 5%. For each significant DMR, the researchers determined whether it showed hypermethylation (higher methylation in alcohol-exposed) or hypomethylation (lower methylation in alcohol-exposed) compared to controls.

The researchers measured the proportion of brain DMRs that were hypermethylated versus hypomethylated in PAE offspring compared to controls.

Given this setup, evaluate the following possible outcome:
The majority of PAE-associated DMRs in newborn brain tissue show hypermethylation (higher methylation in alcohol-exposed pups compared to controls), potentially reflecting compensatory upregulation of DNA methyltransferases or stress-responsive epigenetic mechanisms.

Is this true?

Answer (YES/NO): NO